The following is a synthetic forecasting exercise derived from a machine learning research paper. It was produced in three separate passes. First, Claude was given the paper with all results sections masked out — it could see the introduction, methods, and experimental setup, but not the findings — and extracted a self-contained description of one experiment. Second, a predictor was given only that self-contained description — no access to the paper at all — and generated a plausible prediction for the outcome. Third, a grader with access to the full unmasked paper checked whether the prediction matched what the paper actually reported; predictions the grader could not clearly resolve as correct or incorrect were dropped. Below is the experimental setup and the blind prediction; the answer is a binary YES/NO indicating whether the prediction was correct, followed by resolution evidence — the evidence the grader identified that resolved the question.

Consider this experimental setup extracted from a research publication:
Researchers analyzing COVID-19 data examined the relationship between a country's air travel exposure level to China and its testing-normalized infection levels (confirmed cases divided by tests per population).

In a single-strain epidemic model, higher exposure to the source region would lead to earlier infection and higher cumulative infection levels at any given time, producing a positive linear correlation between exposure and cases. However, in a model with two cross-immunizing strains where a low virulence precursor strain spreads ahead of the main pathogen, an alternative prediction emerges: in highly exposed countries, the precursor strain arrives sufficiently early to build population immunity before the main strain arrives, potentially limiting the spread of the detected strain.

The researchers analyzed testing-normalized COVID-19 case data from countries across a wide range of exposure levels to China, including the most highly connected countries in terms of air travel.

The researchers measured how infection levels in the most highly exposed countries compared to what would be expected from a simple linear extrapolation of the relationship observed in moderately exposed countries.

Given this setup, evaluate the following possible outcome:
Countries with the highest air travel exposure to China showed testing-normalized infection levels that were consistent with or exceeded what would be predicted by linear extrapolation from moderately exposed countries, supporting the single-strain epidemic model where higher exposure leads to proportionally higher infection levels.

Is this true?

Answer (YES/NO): NO